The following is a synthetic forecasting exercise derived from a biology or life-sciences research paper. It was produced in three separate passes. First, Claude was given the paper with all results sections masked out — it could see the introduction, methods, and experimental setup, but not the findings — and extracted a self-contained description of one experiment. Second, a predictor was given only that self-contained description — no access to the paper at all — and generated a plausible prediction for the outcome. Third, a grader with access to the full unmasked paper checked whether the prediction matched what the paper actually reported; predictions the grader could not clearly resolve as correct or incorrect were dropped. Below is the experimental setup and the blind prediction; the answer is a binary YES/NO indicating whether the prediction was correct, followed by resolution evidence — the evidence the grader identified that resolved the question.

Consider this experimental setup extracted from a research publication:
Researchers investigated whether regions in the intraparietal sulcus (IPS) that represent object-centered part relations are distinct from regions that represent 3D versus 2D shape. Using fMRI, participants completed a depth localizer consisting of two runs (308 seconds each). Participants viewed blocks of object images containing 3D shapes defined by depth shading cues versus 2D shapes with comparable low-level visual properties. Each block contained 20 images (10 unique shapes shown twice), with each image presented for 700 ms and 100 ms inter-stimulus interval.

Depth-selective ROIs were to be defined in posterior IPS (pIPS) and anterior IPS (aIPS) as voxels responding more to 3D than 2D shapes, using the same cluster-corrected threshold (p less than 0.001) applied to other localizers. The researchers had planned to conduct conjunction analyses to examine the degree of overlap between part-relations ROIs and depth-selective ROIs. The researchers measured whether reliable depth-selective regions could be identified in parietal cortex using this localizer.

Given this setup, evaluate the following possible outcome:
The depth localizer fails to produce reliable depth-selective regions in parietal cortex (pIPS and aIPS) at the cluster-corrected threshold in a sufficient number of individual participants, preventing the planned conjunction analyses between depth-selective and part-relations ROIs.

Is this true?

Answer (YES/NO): YES